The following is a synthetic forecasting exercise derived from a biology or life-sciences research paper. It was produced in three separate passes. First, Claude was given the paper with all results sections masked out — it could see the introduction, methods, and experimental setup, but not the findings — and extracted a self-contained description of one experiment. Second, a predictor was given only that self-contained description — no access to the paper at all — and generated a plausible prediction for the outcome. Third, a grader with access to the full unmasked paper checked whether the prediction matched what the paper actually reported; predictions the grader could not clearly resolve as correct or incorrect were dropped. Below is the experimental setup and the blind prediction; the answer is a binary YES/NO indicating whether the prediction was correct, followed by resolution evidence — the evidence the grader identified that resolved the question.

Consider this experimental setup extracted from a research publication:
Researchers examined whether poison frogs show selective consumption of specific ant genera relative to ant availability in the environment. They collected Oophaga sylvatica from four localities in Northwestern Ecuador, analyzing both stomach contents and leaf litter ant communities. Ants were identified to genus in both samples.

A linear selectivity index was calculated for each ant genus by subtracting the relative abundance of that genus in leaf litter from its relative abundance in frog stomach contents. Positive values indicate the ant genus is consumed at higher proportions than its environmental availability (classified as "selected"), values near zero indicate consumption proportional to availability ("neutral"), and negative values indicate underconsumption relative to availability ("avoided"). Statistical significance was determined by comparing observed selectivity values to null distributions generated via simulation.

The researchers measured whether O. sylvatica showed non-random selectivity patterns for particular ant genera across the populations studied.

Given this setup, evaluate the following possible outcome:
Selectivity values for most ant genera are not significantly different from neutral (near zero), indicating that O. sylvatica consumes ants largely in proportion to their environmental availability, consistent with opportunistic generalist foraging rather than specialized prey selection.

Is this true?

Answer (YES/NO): NO